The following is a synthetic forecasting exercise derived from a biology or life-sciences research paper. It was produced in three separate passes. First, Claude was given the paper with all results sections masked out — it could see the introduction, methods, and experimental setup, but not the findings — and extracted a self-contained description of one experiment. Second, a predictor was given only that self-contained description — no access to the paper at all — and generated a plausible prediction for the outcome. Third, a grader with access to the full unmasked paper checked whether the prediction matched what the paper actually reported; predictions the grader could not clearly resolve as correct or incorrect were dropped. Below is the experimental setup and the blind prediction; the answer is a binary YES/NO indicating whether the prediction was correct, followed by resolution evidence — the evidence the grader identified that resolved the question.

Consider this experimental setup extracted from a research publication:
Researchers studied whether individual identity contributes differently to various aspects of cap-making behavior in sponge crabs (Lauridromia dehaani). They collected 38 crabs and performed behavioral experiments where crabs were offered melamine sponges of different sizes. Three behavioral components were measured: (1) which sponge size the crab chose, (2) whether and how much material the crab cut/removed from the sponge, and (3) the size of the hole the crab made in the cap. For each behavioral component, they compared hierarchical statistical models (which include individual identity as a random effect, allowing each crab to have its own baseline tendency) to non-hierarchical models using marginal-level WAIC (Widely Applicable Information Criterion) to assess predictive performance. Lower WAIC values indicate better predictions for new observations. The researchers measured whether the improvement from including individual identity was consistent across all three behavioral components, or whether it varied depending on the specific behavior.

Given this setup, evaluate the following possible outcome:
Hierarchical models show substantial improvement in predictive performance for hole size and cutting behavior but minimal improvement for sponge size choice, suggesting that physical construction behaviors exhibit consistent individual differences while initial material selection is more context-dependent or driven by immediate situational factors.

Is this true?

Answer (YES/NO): NO